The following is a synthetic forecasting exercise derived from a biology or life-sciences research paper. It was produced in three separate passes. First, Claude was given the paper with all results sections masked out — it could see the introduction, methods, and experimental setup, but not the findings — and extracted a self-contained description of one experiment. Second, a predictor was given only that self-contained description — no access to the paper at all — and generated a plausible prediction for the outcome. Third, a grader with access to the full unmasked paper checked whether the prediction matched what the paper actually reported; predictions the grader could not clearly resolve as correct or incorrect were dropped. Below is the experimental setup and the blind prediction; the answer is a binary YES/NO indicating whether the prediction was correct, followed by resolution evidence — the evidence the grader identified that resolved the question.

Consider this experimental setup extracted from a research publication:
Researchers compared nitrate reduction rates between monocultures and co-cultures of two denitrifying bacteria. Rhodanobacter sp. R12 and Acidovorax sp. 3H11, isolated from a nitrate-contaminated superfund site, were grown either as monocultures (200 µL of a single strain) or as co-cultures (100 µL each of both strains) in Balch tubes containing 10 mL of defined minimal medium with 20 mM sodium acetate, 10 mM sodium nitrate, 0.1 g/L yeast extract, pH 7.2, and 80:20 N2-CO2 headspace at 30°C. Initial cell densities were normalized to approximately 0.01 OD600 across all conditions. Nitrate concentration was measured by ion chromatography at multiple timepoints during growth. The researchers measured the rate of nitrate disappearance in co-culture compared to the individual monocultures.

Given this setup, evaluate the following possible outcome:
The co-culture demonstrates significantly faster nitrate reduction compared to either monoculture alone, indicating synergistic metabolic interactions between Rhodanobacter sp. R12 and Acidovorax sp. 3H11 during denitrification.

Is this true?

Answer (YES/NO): YES